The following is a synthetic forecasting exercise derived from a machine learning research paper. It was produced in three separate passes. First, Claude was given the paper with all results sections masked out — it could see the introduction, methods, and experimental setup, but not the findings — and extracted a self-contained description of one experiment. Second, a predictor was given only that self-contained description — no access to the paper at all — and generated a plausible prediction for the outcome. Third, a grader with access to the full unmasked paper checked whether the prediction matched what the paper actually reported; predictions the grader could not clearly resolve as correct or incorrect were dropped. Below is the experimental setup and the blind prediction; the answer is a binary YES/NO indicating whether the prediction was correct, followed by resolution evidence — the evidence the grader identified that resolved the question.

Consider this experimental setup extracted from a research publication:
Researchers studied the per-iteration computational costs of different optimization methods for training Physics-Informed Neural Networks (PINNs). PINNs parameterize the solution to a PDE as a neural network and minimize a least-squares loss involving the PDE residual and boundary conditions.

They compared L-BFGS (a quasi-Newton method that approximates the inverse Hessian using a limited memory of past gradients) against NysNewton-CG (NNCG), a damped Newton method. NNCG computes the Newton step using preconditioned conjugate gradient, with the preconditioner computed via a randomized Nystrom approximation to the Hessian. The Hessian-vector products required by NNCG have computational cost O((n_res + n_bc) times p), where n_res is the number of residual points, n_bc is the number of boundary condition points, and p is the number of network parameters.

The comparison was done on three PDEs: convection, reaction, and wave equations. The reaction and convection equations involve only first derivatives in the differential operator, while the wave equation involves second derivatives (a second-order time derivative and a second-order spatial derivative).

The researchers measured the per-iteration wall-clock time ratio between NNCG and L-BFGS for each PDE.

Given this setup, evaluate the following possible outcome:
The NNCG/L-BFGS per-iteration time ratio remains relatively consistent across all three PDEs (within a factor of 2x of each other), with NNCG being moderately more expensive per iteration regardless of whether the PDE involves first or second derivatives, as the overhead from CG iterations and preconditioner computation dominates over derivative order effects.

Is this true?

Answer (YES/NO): NO